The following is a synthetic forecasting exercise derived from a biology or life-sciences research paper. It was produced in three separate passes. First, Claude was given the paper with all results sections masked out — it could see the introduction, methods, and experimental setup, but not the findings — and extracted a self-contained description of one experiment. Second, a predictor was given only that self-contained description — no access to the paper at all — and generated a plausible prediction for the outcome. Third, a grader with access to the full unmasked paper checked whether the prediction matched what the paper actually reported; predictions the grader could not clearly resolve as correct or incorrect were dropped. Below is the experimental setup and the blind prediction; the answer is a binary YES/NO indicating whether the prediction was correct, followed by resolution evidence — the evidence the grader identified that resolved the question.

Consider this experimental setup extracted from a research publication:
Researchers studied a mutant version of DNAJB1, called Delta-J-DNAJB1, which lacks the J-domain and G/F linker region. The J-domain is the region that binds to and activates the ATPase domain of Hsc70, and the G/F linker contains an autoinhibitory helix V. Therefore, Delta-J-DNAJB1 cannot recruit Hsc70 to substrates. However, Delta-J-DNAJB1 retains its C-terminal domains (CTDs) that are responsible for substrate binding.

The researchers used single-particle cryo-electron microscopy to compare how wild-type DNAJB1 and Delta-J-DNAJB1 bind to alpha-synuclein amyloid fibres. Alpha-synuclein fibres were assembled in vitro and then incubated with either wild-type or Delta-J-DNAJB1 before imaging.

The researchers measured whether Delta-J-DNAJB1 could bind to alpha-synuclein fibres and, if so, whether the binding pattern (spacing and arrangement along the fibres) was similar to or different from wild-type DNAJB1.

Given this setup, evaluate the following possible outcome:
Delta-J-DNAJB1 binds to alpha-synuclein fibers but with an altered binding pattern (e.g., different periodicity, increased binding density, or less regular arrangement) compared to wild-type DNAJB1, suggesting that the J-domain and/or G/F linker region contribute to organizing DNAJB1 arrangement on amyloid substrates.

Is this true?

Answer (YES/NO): NO